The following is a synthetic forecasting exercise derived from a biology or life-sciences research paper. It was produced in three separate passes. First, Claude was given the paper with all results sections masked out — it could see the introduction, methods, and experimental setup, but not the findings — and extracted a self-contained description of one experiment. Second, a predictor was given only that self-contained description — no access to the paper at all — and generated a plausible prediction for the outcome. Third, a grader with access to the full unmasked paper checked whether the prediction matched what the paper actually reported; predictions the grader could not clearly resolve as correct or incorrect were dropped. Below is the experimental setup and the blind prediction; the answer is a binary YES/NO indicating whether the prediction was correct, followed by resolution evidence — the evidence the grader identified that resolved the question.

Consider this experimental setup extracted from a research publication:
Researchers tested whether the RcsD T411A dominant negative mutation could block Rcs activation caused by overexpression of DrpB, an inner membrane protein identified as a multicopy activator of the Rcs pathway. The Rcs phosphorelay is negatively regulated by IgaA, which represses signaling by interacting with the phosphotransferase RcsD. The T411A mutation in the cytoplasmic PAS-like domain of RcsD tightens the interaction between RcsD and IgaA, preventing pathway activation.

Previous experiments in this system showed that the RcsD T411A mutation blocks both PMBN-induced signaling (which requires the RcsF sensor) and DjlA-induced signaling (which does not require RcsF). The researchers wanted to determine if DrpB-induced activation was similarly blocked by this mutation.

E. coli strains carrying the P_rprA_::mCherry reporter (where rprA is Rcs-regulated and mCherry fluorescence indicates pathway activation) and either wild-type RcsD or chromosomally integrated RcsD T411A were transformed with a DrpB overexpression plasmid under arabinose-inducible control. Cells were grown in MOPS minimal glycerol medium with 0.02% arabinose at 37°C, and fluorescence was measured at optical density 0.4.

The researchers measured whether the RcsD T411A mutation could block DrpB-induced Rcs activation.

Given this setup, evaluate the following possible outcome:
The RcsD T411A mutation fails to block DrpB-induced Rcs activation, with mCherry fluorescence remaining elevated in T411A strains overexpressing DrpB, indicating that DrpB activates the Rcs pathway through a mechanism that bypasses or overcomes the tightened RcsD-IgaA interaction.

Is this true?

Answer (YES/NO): NO